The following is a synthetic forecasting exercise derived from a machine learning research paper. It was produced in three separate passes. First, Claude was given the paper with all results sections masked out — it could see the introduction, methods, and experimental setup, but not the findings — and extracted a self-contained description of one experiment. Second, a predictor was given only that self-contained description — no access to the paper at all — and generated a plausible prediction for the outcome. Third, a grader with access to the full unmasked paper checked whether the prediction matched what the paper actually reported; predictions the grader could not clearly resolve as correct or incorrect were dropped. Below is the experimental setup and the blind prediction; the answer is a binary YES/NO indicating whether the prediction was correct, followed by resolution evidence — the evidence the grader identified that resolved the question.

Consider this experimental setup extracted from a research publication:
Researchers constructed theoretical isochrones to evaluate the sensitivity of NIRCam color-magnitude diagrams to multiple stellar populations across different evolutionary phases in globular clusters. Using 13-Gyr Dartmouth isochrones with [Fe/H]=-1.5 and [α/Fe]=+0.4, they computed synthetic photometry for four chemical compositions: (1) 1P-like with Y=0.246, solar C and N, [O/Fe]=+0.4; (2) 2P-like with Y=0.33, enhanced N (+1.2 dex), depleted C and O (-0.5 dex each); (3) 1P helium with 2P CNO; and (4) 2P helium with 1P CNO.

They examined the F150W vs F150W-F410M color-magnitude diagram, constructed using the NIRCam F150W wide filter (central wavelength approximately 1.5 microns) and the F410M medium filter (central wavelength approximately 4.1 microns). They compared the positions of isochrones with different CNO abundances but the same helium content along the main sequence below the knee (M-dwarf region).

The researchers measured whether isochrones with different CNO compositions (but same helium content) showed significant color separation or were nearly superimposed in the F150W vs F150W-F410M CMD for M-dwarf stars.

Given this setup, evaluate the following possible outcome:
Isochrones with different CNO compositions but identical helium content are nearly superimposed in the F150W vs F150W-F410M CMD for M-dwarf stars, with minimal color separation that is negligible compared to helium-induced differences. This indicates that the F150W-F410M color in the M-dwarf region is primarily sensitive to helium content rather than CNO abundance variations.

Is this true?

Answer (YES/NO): YES